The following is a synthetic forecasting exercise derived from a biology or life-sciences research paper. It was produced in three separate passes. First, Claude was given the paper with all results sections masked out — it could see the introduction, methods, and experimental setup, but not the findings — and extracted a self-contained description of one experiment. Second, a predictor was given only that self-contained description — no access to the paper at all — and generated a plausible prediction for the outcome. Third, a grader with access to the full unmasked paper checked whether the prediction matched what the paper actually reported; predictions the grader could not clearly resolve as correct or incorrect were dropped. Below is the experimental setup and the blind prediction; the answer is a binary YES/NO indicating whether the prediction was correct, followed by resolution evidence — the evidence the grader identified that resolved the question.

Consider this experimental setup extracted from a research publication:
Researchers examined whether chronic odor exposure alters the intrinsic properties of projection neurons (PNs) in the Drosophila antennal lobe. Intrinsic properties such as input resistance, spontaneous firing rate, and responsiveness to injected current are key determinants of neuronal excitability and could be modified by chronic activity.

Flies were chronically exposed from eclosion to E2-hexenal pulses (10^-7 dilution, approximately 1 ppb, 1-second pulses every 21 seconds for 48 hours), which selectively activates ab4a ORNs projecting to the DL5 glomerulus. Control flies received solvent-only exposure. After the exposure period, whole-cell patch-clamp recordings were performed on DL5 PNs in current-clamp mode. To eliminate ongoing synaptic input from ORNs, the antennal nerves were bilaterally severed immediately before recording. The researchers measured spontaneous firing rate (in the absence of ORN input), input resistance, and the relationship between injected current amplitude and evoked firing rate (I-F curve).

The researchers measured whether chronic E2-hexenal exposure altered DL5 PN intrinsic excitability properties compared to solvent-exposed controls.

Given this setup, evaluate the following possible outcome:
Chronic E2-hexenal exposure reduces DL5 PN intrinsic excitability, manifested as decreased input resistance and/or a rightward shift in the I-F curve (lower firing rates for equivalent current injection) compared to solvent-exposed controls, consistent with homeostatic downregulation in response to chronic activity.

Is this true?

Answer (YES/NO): NO